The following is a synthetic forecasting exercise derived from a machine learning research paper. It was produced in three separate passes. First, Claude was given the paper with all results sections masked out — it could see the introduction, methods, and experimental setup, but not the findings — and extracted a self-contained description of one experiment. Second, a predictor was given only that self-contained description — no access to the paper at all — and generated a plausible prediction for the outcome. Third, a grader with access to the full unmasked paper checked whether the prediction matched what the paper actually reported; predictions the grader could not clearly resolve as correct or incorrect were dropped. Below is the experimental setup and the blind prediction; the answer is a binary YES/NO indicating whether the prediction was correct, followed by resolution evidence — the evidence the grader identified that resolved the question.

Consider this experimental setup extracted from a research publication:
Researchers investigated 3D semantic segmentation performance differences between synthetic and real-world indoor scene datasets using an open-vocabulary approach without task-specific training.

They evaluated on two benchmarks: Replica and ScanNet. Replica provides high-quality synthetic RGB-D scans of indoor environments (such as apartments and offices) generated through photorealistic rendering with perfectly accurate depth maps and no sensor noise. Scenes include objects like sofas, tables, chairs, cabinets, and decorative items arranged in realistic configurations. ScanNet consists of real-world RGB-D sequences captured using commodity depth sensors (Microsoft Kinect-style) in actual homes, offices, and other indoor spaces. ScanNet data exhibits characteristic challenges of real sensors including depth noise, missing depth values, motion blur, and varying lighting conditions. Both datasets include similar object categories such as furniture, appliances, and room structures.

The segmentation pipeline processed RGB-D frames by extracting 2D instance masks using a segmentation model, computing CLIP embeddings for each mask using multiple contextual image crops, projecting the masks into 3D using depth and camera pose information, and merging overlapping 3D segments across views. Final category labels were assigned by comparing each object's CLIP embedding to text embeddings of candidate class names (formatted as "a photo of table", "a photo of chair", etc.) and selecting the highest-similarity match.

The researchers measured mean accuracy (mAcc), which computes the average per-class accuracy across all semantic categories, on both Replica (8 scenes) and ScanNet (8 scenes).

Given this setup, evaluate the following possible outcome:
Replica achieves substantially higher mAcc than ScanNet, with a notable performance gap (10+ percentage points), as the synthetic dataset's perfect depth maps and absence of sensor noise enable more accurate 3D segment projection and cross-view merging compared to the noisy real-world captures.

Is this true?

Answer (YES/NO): NO